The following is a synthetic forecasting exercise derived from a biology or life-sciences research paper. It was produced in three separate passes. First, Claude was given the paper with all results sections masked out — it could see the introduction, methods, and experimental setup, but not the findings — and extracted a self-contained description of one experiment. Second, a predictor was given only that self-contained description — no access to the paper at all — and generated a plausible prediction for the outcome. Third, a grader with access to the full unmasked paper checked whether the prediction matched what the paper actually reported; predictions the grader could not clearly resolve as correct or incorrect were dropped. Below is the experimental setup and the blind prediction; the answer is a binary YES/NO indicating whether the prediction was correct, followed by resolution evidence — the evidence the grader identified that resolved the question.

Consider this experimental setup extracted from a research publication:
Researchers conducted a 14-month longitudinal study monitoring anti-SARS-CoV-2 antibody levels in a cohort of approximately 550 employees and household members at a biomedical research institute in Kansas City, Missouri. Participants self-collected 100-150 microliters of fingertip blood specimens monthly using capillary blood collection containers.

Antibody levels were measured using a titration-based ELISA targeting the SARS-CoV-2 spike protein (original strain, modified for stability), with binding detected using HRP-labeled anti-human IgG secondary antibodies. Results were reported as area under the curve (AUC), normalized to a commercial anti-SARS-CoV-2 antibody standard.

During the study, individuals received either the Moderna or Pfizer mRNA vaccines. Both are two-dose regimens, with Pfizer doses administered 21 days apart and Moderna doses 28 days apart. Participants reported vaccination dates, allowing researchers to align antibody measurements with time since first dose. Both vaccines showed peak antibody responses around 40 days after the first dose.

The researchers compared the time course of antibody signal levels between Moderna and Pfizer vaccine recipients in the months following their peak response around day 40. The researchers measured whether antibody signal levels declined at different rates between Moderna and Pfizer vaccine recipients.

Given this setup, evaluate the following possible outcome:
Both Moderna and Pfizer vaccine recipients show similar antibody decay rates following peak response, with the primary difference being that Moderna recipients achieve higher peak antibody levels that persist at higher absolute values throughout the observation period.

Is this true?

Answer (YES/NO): NO